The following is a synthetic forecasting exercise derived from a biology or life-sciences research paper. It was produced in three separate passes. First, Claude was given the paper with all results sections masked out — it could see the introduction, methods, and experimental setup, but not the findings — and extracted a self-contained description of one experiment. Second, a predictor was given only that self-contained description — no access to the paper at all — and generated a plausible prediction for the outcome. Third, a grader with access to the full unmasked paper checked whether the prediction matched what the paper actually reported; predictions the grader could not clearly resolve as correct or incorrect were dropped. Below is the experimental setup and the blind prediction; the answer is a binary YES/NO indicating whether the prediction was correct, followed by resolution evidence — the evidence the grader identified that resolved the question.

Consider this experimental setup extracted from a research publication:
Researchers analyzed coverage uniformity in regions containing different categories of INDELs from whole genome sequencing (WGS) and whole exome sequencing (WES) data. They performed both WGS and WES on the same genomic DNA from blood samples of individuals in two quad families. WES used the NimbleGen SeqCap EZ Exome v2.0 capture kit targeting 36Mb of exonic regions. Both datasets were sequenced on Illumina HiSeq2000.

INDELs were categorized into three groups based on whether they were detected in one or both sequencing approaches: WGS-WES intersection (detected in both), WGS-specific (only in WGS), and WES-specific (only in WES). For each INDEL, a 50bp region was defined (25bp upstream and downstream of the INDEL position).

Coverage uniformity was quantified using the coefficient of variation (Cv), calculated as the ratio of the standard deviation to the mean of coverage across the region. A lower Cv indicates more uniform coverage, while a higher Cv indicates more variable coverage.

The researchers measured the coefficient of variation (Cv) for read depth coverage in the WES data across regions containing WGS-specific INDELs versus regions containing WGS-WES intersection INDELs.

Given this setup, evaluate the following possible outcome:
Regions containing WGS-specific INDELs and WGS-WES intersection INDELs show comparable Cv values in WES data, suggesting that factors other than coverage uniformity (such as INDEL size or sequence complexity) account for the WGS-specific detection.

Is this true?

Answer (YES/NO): NO